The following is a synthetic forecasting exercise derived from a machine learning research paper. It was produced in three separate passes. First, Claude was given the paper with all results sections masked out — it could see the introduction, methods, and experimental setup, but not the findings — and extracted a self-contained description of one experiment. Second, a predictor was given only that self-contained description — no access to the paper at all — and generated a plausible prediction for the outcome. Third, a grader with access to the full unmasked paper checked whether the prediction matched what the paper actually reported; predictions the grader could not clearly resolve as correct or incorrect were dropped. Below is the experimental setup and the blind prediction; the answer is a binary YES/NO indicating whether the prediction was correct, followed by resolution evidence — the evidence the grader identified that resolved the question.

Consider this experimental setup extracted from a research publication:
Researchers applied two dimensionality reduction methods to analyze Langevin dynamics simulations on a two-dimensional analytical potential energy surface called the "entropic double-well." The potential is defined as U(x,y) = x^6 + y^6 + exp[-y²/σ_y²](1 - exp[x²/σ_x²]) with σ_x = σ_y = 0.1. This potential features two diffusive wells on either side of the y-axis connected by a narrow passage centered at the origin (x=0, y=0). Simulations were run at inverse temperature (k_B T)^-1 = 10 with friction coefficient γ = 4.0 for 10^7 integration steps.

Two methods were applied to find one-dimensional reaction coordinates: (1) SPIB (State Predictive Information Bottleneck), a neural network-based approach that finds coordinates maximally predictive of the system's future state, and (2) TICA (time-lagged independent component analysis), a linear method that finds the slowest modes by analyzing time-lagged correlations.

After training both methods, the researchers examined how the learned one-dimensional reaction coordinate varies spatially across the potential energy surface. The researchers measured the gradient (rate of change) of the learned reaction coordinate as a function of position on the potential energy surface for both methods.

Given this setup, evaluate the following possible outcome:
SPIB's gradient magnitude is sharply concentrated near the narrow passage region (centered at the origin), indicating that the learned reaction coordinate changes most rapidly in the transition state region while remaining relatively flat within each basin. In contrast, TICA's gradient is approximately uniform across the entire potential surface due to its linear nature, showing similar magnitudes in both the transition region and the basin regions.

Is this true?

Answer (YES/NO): YES